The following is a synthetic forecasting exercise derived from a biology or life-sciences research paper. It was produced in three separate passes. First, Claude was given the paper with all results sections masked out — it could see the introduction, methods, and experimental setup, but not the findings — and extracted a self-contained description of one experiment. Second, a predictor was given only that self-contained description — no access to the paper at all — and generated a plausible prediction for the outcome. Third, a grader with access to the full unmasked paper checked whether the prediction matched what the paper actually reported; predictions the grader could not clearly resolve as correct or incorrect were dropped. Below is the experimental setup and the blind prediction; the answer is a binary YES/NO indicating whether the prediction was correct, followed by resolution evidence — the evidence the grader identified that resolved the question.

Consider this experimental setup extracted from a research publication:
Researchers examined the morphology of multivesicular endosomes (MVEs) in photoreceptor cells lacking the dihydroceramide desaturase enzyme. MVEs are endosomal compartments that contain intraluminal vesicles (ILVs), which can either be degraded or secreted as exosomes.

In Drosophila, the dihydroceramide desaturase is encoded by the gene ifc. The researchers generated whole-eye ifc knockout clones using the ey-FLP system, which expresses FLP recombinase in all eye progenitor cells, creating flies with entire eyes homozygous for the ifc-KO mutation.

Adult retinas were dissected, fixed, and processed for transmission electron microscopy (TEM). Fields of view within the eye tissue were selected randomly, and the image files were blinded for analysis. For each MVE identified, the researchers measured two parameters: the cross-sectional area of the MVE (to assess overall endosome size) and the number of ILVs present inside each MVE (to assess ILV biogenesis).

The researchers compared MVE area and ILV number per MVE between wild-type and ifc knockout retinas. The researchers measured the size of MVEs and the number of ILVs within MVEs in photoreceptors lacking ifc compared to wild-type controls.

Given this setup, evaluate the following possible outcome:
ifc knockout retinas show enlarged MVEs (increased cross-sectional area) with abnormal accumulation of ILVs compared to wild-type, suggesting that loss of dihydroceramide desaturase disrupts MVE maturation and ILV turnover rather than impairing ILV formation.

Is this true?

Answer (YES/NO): NO